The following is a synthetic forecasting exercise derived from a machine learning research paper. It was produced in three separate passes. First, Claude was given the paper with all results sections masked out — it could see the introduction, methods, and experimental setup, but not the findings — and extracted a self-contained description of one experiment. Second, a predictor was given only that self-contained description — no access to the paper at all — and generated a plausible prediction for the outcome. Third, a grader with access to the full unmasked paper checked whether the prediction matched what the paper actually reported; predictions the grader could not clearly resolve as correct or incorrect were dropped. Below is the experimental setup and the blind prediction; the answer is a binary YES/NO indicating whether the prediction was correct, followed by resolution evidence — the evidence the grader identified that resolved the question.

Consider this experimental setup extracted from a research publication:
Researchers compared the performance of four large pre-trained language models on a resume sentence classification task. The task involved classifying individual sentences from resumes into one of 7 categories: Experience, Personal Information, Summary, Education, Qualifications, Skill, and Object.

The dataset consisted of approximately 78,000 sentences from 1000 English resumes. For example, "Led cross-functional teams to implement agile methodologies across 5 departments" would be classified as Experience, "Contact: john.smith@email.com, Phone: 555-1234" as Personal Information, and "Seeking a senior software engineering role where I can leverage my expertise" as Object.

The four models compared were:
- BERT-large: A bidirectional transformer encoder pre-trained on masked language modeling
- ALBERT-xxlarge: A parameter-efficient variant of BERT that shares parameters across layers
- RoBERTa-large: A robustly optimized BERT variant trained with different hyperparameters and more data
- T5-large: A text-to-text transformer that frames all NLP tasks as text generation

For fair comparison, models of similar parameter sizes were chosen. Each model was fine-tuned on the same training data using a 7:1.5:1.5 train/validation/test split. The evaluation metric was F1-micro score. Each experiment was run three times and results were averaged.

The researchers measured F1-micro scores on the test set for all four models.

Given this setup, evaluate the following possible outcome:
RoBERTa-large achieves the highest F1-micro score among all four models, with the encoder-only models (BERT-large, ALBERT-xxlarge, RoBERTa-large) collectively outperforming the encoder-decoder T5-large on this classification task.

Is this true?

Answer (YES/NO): NO